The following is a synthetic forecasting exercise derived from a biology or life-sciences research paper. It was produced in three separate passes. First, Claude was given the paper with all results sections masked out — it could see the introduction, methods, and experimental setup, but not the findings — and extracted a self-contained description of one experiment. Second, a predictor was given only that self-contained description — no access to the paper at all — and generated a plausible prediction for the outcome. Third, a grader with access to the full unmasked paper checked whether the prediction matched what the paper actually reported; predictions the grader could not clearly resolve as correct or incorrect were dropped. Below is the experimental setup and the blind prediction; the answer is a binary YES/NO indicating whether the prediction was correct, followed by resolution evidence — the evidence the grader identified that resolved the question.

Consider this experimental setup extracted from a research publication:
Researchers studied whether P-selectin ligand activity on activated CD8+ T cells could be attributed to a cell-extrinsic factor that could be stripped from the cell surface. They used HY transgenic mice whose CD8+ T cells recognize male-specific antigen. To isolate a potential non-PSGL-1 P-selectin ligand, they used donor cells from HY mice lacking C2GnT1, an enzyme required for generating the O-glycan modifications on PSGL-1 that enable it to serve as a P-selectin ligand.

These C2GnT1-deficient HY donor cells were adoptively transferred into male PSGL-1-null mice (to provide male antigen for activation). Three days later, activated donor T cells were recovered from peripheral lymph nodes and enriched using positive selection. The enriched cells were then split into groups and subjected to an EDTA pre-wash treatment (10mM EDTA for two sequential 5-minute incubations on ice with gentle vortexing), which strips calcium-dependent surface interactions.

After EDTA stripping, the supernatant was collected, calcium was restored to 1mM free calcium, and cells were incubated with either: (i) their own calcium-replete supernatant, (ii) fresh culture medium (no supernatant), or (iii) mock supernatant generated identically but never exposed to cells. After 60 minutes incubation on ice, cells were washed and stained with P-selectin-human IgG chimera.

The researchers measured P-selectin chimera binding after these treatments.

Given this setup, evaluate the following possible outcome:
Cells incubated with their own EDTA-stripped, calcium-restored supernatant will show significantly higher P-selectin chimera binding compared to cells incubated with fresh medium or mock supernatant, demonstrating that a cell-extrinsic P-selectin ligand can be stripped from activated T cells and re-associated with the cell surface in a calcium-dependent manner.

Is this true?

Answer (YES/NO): YES